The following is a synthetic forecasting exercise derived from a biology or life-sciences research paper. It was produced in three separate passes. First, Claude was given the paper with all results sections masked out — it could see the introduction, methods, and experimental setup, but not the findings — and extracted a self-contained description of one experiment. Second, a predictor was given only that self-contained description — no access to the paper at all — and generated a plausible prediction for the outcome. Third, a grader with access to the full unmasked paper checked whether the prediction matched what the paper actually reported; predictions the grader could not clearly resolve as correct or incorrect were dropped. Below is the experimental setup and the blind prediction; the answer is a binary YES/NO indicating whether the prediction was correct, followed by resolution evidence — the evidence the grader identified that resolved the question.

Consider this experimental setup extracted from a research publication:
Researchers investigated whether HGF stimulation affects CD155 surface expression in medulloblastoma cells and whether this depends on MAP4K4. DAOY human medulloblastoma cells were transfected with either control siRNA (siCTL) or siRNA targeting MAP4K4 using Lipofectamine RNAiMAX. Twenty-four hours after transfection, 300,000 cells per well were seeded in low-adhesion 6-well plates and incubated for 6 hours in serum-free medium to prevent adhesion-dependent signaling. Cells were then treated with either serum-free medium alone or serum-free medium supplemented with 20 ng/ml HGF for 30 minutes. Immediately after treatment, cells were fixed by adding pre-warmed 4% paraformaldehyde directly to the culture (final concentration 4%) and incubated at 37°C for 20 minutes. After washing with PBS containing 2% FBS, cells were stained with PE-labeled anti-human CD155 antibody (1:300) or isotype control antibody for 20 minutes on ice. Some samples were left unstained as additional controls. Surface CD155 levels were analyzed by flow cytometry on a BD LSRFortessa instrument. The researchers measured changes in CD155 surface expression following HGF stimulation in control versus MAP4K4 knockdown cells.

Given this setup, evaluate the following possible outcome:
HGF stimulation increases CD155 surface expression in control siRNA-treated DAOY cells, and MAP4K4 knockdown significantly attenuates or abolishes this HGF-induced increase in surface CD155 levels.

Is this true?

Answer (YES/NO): YES